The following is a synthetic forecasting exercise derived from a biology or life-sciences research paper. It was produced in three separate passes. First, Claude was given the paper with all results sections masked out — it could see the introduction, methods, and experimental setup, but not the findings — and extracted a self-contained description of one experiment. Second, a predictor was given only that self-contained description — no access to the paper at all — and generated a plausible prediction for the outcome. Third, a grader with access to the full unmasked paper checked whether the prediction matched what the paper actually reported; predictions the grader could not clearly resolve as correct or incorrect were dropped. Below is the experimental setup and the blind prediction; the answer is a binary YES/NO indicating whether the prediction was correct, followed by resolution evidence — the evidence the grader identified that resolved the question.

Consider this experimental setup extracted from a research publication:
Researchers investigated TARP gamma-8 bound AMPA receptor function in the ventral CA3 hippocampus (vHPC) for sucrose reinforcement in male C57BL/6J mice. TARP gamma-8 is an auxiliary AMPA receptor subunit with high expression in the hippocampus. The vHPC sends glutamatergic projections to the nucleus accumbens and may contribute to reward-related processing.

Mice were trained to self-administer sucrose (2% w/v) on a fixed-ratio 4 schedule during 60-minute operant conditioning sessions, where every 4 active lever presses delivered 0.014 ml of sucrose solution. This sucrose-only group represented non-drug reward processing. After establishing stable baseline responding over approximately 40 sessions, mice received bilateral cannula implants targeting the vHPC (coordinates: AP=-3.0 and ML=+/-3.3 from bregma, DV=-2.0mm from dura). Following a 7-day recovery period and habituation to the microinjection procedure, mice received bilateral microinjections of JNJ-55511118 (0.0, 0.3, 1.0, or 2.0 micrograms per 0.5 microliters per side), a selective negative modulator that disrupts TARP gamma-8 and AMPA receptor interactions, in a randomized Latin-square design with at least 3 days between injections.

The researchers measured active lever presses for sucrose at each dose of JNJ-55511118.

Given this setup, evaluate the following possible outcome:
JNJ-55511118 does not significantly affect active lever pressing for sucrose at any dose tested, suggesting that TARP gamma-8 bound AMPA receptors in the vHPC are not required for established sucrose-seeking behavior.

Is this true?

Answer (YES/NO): NO